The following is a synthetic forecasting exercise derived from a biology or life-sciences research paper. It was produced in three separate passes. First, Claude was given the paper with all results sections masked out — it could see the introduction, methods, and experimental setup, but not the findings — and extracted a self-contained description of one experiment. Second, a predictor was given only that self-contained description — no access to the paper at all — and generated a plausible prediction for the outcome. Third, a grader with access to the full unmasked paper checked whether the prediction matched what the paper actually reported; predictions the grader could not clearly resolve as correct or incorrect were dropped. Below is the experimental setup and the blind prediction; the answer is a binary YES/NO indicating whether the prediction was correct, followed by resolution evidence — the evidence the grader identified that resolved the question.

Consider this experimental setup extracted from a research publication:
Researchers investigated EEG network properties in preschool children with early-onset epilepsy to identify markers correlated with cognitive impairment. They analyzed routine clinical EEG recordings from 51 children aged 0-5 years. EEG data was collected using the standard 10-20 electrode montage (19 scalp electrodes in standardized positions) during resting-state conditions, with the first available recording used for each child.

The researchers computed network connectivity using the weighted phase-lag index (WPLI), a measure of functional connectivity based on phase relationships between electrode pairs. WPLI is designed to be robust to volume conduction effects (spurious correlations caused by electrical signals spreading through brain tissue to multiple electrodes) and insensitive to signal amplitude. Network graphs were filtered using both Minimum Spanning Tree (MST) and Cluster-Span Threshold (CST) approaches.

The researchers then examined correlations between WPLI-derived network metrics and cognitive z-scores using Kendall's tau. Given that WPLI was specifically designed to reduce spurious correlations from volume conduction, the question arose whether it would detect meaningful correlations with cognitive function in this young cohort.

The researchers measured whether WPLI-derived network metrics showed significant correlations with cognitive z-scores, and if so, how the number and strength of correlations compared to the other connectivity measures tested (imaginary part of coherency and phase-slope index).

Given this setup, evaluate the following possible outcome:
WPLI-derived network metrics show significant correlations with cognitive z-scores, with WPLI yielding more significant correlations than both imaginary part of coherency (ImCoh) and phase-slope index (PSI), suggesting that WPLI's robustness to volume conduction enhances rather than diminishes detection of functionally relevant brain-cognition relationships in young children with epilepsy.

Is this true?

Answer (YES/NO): NO